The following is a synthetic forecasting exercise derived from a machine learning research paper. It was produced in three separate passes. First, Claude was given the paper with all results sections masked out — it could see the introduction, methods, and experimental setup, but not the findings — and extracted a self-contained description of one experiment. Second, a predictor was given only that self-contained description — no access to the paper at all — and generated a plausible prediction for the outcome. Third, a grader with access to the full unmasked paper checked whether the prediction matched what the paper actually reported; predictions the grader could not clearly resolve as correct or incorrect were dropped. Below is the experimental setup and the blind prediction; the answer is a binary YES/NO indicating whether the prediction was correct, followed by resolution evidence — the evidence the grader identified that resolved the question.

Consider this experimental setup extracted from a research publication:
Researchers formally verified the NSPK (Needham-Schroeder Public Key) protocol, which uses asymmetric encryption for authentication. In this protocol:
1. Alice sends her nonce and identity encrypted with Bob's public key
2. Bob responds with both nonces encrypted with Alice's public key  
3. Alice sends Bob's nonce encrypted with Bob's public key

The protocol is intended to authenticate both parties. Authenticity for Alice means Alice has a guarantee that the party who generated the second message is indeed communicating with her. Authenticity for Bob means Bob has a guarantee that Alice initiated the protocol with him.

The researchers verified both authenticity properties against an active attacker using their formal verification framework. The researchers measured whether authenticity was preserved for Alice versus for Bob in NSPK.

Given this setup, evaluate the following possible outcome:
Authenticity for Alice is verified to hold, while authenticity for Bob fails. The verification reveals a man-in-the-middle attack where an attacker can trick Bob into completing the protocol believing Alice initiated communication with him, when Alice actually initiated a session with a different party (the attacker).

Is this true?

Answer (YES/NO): YES